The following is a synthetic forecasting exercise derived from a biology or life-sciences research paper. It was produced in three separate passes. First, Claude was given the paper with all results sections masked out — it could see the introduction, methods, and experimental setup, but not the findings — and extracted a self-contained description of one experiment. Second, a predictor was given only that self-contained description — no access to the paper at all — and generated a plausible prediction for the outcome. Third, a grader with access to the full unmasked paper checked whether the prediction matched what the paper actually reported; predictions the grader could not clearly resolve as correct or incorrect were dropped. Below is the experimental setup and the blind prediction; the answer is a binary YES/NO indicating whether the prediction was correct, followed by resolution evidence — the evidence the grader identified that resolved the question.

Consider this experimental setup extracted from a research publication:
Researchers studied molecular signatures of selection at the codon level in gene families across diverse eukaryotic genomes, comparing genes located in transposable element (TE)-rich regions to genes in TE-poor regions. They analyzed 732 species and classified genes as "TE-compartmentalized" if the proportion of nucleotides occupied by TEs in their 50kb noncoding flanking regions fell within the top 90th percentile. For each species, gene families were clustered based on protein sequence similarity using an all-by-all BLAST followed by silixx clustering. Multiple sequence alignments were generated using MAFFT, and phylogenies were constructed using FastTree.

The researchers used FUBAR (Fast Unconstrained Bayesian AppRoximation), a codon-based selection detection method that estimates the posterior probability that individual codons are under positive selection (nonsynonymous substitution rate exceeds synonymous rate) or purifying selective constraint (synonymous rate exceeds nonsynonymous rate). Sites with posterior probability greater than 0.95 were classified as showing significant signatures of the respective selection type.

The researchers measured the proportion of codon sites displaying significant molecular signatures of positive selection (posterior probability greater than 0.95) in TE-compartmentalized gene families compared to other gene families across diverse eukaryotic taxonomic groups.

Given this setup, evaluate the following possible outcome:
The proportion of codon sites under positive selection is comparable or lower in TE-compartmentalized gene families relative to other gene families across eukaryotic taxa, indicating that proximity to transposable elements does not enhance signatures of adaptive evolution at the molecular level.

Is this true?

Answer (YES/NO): NO